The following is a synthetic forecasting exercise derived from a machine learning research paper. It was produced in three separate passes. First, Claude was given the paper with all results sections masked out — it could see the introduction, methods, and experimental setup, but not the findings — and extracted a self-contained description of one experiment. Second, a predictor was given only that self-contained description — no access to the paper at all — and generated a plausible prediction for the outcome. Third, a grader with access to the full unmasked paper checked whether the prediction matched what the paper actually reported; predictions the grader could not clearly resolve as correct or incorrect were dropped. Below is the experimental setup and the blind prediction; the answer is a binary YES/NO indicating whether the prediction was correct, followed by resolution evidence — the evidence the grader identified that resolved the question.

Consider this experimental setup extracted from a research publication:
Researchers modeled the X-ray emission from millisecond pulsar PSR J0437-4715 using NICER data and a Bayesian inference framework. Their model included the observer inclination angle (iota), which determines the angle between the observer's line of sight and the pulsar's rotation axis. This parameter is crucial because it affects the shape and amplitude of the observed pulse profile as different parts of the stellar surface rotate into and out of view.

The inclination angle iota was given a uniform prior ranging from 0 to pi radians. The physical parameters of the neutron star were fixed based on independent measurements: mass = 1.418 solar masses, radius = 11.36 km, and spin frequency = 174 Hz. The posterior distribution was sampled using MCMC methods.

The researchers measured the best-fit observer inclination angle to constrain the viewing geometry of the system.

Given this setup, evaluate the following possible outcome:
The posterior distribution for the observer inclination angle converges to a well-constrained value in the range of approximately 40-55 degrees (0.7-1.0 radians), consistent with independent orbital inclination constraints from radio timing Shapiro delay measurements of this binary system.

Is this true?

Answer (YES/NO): YES